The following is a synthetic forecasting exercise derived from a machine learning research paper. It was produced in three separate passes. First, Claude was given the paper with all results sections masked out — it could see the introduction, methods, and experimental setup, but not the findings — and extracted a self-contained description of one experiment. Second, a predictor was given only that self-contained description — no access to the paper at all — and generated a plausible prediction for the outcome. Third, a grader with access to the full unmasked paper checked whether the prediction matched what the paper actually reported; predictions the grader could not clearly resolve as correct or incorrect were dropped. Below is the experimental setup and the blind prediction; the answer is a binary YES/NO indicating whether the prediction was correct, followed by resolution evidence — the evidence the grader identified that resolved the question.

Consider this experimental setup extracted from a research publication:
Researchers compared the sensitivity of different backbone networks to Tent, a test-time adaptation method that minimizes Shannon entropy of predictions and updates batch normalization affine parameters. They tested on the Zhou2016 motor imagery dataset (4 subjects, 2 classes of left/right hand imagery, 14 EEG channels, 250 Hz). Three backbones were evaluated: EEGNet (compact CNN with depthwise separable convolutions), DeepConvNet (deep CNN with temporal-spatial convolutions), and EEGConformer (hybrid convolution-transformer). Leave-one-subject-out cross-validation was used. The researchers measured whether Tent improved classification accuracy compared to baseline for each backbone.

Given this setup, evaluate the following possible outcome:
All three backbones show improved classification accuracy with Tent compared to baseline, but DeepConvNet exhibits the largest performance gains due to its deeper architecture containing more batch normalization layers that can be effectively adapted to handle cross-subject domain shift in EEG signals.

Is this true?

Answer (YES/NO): NO